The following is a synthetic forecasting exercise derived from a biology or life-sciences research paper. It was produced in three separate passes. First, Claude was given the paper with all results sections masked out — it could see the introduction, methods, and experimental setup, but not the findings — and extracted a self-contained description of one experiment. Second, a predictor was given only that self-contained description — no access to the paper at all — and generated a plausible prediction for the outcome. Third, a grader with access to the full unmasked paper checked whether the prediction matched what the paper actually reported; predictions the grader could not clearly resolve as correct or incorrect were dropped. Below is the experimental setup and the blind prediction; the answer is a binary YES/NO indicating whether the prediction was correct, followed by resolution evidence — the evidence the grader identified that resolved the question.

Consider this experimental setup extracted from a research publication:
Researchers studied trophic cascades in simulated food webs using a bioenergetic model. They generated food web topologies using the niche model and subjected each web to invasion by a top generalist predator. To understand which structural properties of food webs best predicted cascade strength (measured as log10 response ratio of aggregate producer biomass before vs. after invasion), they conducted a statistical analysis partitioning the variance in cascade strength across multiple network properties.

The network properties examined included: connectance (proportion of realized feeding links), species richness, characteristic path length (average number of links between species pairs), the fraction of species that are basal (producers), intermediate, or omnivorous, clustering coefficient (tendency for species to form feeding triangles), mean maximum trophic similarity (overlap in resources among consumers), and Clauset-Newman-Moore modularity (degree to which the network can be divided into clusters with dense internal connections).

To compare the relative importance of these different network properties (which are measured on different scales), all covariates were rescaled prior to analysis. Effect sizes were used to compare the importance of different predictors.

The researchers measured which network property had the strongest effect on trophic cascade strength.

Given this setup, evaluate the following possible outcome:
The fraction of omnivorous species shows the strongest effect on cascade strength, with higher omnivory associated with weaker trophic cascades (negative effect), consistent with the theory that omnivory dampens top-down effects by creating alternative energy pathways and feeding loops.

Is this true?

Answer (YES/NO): NO